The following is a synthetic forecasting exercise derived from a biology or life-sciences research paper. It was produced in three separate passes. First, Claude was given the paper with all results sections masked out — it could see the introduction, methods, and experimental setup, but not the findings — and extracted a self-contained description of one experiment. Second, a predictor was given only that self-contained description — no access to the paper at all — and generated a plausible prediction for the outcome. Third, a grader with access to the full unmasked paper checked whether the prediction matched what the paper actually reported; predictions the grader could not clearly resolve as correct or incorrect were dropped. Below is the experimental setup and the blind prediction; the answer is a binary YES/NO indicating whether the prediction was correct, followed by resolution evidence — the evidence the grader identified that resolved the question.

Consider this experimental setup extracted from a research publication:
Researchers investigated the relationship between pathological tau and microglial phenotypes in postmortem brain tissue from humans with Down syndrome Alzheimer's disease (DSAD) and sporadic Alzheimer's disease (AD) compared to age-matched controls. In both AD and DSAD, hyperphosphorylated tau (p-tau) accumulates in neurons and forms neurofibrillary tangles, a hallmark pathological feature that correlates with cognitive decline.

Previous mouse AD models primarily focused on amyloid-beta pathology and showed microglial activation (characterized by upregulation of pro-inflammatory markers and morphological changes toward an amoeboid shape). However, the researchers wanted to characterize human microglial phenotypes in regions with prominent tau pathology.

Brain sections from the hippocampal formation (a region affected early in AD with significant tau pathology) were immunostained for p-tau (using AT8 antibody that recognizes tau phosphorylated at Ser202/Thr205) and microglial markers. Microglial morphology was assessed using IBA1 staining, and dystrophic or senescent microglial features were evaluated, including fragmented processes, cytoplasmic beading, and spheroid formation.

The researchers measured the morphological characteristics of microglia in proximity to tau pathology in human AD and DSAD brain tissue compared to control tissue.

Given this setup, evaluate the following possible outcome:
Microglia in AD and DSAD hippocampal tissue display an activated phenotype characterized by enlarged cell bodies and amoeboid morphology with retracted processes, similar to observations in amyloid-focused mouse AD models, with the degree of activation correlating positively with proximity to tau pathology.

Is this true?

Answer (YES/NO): NO